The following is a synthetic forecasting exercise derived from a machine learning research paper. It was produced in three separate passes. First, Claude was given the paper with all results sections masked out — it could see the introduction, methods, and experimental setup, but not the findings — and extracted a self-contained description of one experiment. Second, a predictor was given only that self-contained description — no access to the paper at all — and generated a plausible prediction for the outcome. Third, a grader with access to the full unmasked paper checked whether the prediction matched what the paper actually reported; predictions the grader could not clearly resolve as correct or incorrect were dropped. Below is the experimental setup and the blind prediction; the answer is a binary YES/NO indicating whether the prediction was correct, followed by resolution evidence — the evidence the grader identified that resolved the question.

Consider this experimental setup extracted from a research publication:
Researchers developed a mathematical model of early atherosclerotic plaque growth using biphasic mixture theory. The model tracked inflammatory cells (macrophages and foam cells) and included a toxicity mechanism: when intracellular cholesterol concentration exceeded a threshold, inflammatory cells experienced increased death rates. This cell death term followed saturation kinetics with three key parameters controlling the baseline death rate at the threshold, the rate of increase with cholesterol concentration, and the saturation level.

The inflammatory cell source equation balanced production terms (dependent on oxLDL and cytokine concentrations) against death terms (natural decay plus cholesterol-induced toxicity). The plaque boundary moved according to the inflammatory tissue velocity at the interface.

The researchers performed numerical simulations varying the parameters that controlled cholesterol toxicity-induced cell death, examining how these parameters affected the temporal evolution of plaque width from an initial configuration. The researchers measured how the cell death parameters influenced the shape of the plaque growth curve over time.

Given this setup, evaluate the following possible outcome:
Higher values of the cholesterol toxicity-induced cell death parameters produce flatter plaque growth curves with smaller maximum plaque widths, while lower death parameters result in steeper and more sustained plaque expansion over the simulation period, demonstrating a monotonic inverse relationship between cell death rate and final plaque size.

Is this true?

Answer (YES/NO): NO